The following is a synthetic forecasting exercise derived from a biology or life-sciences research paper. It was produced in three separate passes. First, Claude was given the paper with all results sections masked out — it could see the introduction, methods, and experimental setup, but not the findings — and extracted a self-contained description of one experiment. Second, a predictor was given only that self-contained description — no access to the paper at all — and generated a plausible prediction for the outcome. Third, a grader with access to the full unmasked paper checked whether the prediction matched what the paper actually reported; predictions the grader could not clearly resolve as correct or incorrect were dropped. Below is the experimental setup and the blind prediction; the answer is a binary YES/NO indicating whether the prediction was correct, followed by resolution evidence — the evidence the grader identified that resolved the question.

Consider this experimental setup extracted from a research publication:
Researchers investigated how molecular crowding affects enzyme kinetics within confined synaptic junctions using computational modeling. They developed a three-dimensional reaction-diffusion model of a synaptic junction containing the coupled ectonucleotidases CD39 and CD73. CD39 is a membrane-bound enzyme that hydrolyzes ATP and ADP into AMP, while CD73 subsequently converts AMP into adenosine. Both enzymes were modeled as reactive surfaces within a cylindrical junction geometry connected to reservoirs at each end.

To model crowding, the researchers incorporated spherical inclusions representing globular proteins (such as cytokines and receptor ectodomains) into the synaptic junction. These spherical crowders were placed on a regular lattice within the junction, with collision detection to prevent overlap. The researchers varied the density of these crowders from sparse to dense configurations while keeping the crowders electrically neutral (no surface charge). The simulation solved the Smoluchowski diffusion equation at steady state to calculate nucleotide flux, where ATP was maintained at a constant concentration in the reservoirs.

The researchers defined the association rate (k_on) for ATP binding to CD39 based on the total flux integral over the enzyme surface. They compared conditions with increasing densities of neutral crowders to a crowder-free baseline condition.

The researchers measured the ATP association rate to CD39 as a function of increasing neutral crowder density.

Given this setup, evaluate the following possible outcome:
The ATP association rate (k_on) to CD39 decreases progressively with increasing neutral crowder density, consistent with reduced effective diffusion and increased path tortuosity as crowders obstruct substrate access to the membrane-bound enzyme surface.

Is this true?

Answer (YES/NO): YES